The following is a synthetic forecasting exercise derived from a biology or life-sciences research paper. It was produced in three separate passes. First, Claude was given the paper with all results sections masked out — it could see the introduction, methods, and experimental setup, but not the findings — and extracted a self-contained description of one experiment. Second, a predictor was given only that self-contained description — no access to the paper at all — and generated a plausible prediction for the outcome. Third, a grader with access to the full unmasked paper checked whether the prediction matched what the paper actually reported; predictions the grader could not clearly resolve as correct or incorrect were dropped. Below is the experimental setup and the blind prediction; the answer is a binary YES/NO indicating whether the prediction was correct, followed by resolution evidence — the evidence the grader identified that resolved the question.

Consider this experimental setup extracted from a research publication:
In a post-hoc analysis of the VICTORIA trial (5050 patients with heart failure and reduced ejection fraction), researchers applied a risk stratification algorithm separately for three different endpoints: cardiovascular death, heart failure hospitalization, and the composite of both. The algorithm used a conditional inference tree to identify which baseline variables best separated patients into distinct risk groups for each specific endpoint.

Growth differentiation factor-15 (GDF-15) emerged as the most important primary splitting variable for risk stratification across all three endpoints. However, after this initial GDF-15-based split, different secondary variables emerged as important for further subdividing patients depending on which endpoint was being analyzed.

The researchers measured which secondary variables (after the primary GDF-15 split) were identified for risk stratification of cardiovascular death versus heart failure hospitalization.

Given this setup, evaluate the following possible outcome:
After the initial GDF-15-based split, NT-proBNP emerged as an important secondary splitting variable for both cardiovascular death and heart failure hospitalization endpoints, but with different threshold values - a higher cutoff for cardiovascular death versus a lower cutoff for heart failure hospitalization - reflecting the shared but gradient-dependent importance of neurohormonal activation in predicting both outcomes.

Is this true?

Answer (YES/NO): NO